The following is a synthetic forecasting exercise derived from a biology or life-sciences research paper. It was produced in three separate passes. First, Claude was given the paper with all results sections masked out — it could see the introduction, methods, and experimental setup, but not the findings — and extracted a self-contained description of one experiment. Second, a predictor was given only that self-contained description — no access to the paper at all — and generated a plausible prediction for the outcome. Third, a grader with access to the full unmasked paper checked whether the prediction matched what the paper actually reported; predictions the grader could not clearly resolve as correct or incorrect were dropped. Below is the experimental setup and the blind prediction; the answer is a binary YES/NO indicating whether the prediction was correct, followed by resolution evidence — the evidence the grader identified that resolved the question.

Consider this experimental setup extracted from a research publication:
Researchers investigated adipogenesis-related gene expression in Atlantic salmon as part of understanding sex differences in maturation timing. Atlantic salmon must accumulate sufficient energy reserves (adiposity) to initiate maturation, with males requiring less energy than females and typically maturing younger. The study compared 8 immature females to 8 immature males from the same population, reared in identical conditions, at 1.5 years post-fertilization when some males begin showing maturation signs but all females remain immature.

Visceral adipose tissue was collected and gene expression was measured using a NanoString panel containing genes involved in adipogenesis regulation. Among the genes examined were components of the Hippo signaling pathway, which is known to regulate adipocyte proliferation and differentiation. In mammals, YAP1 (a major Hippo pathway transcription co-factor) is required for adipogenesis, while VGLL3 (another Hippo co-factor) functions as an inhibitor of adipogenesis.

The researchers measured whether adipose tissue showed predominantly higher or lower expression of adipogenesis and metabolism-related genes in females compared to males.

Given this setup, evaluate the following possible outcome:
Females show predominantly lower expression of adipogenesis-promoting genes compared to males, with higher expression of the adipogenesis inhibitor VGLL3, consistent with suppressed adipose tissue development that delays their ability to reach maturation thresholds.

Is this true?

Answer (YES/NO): NO